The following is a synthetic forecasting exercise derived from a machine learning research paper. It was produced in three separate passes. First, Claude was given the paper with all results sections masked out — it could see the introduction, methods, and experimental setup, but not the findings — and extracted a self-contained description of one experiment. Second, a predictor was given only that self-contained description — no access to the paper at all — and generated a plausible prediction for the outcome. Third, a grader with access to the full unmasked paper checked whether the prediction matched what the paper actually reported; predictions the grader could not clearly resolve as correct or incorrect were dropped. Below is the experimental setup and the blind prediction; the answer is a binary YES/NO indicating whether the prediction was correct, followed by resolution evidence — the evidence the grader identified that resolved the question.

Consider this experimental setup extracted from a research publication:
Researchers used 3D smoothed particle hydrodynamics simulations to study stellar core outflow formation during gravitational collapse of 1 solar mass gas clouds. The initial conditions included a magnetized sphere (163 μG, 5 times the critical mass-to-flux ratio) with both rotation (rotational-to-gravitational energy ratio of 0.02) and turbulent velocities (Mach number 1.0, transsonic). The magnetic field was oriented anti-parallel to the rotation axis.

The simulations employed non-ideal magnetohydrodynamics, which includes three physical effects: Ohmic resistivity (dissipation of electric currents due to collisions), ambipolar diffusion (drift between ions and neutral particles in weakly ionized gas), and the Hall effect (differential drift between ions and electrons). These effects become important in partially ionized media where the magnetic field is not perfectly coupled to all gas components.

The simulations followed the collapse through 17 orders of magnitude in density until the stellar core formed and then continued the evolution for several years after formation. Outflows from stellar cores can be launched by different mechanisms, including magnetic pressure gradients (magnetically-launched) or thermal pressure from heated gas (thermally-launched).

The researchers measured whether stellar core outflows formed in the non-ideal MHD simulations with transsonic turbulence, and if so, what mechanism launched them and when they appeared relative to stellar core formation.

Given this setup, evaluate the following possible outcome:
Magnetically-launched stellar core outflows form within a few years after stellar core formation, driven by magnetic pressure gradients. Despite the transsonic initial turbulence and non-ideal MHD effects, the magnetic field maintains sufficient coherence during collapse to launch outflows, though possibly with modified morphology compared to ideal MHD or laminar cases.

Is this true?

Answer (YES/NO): NO